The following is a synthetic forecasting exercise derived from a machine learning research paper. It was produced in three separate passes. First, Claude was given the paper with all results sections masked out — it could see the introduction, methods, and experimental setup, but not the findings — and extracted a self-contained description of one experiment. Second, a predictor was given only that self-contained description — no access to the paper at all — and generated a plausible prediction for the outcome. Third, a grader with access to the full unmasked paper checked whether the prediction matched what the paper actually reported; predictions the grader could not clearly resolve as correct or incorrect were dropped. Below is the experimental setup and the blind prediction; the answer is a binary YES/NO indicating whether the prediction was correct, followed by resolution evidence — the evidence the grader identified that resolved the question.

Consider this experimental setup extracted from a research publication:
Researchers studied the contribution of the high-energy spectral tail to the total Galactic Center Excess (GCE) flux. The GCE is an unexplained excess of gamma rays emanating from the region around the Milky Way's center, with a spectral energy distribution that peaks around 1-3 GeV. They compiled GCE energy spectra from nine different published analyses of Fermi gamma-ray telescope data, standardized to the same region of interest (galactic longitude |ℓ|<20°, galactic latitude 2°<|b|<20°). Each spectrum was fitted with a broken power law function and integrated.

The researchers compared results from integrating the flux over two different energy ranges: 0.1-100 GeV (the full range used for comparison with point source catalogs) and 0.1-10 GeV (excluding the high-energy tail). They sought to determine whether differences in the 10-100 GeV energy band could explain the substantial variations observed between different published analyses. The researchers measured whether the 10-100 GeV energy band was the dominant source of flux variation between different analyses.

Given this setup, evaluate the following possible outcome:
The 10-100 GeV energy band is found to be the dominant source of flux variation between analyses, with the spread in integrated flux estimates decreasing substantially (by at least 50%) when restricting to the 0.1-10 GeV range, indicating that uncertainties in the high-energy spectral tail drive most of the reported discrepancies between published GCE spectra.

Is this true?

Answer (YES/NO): NO